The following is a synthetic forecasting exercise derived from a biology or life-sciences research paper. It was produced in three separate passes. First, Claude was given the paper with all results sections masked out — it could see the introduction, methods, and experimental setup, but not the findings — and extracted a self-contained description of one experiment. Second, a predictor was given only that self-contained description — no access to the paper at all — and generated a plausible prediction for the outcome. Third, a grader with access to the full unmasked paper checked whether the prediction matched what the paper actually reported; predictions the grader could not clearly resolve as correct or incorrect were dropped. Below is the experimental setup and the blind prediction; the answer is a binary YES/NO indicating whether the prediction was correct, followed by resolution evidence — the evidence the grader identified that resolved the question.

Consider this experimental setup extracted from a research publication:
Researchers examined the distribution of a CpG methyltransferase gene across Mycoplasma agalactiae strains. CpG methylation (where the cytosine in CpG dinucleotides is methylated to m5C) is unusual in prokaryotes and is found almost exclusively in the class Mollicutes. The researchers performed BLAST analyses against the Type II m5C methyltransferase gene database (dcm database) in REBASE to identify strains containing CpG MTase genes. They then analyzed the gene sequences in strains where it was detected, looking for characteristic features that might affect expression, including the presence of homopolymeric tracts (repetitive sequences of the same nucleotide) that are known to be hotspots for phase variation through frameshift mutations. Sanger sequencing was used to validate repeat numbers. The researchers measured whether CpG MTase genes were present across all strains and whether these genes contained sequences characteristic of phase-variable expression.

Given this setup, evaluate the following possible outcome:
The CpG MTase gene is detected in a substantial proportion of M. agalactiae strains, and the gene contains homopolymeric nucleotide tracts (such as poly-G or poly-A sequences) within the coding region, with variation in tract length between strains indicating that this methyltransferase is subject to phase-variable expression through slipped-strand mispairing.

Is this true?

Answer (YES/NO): YES